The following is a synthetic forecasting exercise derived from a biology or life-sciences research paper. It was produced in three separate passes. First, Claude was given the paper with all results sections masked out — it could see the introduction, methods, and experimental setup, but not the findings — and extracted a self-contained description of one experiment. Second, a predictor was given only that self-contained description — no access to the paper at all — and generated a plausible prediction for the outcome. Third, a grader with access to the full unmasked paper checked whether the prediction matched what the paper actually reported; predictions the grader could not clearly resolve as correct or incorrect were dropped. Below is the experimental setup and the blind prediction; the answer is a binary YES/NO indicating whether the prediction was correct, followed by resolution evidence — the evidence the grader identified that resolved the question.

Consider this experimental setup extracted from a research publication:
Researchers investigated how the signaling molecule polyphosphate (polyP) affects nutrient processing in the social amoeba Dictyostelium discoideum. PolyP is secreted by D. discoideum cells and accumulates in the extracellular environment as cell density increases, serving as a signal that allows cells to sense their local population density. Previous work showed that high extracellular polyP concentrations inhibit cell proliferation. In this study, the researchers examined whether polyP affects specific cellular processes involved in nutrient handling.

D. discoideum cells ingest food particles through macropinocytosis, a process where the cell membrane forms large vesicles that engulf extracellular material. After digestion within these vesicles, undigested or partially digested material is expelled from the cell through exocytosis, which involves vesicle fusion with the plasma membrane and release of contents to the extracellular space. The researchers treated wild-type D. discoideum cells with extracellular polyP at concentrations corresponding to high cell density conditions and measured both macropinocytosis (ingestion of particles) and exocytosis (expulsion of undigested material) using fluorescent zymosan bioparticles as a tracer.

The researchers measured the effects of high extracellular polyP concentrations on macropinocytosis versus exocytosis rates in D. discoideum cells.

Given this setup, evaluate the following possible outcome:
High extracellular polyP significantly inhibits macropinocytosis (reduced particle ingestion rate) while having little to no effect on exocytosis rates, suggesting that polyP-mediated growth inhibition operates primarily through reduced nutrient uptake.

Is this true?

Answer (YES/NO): NO